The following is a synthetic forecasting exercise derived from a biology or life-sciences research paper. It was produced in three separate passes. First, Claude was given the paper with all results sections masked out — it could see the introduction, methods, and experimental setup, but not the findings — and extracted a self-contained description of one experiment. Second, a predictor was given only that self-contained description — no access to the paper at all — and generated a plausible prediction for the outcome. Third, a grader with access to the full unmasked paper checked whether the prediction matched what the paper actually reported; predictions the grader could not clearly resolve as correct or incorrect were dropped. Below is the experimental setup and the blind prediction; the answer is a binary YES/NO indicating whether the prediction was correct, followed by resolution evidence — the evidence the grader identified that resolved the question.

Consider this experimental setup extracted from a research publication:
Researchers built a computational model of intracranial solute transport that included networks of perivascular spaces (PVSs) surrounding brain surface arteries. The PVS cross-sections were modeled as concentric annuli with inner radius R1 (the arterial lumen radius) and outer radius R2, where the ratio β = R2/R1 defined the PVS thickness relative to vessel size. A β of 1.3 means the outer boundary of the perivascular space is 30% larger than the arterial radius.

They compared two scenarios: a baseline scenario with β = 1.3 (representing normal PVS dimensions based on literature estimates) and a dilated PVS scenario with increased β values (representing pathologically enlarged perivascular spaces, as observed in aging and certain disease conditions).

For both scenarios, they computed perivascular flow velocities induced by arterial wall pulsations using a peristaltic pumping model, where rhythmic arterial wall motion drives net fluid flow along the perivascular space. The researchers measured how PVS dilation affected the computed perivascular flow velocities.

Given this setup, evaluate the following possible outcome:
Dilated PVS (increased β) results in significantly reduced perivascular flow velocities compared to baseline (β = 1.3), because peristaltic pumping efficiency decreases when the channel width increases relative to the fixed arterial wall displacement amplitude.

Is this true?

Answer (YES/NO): YES